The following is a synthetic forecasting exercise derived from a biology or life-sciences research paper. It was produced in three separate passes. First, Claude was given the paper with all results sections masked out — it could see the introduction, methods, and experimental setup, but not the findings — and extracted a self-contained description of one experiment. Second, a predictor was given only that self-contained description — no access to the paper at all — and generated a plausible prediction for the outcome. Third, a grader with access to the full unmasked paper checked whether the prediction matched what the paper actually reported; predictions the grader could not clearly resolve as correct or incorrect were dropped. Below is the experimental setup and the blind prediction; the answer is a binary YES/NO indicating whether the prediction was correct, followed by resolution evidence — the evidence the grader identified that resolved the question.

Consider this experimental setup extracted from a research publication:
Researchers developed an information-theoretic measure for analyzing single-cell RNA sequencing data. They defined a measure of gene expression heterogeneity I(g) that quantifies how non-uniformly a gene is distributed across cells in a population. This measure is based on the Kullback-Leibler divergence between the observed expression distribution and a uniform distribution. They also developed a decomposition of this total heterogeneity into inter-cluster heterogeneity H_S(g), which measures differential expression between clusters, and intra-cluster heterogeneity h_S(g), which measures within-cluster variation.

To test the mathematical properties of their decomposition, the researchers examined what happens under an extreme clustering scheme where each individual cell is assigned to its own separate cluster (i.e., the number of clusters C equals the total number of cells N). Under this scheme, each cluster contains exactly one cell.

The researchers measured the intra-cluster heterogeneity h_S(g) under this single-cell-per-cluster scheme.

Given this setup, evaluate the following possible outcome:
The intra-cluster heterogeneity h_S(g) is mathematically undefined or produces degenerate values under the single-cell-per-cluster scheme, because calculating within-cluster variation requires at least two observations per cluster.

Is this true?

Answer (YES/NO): NO